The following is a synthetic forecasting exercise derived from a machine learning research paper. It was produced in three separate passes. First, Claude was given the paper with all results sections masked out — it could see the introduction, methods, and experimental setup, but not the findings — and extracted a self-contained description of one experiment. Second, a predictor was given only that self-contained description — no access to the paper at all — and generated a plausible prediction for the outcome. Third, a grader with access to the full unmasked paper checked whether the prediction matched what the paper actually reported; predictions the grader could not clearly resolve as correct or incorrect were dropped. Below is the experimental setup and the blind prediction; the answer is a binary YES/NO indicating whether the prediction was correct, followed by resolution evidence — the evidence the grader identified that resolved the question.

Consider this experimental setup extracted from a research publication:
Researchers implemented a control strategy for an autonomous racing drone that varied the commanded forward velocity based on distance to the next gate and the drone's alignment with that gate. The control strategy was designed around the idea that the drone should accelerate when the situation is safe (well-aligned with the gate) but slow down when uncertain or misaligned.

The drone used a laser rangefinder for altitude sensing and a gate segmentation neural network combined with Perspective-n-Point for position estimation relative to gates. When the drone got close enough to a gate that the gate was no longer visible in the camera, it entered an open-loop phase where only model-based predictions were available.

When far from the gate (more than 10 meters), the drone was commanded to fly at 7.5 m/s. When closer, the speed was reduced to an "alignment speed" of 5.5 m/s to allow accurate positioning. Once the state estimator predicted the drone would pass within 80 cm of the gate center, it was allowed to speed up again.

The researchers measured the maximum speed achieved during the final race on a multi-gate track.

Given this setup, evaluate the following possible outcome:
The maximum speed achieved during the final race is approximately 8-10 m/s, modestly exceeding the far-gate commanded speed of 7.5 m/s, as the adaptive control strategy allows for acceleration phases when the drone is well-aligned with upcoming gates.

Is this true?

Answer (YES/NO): YES